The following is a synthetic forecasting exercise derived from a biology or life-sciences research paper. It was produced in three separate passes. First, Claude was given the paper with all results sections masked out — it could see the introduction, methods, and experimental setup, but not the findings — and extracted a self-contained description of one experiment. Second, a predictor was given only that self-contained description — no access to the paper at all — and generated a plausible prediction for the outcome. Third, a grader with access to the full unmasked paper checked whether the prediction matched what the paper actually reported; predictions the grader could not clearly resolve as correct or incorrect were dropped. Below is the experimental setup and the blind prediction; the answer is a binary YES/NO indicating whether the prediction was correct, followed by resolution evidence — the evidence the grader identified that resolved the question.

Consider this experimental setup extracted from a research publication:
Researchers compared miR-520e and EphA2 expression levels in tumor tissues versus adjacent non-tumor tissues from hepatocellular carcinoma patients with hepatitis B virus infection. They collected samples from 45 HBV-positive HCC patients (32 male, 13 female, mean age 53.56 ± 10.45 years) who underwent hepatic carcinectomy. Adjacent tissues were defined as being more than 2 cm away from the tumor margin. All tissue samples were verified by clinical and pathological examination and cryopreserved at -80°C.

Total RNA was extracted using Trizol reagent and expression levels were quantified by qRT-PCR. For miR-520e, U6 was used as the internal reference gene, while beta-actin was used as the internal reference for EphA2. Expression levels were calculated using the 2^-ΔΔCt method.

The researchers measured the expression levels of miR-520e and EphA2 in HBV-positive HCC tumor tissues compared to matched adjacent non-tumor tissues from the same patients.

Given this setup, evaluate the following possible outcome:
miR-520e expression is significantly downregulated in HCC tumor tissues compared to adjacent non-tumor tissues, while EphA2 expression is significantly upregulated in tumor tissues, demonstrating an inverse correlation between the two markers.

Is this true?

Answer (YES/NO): YES